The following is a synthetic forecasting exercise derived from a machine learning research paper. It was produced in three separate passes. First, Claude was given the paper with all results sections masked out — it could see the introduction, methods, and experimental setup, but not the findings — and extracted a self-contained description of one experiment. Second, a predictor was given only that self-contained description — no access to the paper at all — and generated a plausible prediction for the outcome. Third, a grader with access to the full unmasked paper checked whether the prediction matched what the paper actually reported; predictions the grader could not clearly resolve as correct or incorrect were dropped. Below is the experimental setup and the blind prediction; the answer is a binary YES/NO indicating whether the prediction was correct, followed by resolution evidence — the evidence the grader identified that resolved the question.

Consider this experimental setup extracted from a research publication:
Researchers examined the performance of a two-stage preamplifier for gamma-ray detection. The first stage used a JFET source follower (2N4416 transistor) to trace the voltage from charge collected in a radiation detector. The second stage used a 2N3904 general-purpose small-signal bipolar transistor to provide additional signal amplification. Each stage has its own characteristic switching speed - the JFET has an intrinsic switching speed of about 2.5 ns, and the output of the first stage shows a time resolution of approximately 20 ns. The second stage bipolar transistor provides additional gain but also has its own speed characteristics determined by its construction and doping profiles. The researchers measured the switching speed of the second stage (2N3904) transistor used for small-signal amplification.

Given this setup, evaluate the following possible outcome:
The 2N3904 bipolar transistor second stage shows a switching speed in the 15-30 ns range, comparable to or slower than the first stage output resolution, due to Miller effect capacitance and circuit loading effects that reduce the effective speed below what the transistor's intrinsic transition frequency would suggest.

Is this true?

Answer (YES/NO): NO